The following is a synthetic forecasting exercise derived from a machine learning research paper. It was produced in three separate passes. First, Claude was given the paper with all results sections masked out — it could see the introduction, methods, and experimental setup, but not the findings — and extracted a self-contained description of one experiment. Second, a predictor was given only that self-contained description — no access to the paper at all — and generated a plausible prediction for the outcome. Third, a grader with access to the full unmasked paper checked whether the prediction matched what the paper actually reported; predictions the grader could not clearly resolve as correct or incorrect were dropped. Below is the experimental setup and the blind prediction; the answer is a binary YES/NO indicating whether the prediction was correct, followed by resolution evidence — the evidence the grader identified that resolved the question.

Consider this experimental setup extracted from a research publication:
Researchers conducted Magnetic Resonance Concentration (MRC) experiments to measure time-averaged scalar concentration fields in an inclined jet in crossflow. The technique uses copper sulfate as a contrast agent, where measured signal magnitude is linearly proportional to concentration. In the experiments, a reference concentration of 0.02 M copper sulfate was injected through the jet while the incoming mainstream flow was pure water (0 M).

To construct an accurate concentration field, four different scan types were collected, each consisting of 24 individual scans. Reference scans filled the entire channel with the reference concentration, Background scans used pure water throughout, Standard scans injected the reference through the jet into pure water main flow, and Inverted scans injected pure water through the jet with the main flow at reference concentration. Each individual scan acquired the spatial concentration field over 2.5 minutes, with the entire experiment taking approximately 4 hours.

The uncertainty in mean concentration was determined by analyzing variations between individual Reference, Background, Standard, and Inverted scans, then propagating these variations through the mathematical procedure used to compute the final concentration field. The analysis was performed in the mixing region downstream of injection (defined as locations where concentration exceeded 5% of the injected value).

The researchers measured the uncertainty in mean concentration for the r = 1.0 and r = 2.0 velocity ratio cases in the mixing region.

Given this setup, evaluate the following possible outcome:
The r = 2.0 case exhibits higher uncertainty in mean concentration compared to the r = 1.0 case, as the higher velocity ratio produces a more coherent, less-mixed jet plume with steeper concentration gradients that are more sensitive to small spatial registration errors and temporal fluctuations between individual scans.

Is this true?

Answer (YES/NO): YES